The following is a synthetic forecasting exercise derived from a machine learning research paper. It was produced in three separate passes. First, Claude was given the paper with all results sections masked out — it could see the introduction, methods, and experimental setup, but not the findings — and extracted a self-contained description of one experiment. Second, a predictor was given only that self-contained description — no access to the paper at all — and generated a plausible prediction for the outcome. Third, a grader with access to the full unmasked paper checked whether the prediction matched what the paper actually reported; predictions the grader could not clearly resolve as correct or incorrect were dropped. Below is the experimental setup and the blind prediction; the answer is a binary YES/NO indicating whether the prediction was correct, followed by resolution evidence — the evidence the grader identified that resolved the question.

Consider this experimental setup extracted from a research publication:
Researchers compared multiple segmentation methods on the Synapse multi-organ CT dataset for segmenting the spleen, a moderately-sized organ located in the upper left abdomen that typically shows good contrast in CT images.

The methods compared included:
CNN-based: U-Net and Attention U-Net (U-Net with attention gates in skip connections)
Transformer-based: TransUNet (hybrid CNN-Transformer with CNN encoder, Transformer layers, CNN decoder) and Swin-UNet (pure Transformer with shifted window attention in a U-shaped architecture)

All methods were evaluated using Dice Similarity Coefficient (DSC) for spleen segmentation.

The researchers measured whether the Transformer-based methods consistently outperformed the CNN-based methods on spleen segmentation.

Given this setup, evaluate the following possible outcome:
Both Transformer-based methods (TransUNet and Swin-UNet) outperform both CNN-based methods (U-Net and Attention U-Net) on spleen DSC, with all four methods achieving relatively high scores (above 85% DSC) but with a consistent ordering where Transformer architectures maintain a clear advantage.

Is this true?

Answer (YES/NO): NO